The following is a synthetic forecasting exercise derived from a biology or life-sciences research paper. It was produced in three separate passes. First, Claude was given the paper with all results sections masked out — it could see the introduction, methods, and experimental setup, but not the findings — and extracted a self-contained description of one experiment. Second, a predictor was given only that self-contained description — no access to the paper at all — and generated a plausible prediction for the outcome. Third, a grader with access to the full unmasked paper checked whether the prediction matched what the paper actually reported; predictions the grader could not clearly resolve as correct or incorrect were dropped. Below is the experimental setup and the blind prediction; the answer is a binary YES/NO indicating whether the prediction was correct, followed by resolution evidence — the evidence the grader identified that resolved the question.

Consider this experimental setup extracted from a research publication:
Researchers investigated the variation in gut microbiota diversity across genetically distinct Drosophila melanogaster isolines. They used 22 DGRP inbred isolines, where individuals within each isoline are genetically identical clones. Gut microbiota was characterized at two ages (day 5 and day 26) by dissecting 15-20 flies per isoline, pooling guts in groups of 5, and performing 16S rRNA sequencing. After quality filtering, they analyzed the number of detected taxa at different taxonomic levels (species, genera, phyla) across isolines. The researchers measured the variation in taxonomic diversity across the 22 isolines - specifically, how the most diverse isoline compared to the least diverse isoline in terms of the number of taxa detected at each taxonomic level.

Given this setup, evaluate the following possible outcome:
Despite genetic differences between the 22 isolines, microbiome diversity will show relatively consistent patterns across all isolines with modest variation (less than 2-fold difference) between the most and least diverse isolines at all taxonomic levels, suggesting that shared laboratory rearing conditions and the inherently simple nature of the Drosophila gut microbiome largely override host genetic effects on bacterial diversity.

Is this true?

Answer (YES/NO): NO